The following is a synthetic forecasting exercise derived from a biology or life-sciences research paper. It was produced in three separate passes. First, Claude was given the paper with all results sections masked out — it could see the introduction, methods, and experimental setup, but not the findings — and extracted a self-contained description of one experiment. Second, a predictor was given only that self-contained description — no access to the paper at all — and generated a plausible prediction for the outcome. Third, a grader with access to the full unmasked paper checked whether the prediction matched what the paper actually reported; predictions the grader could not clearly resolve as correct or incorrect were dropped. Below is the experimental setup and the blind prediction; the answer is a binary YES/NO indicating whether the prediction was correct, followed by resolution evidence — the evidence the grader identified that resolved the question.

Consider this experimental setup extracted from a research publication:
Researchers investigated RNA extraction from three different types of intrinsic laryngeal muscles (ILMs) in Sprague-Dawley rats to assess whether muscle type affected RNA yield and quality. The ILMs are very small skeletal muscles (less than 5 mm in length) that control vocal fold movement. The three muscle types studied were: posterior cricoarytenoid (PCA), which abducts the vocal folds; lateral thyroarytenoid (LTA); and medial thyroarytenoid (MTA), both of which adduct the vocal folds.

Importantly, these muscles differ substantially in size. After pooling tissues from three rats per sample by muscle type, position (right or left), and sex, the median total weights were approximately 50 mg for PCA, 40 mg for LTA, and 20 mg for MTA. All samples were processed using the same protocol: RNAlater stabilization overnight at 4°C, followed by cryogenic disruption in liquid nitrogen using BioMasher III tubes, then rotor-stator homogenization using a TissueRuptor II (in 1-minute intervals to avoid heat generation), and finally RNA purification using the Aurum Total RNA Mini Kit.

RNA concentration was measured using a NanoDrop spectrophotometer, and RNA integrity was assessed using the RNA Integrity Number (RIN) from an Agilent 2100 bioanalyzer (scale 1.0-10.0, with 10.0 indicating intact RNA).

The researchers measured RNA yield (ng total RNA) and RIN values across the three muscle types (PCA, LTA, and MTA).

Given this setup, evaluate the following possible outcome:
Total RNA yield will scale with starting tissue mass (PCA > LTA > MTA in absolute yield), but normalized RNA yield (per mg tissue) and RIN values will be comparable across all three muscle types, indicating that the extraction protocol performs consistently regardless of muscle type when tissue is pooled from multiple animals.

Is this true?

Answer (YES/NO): NO